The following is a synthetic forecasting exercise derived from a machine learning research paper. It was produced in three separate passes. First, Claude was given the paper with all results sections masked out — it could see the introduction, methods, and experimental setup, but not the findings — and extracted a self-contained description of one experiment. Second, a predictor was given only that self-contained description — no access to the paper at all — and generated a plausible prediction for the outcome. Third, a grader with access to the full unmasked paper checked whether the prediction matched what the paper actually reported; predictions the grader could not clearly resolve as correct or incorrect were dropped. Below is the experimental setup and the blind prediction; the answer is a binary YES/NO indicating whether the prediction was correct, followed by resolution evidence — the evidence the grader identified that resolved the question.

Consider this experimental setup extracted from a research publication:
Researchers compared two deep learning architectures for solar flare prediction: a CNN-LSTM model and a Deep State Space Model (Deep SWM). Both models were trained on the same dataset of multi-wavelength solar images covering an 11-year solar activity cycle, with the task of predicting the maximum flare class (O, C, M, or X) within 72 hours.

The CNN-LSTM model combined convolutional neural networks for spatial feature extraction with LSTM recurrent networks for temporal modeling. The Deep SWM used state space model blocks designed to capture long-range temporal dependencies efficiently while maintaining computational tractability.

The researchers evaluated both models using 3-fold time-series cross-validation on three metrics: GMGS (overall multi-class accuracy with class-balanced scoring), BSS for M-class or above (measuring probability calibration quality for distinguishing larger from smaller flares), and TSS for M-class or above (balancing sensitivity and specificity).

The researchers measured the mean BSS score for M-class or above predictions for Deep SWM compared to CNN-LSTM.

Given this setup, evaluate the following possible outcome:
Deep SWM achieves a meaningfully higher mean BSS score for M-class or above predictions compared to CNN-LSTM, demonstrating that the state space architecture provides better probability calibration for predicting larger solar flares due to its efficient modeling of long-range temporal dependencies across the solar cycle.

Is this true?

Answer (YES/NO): NO